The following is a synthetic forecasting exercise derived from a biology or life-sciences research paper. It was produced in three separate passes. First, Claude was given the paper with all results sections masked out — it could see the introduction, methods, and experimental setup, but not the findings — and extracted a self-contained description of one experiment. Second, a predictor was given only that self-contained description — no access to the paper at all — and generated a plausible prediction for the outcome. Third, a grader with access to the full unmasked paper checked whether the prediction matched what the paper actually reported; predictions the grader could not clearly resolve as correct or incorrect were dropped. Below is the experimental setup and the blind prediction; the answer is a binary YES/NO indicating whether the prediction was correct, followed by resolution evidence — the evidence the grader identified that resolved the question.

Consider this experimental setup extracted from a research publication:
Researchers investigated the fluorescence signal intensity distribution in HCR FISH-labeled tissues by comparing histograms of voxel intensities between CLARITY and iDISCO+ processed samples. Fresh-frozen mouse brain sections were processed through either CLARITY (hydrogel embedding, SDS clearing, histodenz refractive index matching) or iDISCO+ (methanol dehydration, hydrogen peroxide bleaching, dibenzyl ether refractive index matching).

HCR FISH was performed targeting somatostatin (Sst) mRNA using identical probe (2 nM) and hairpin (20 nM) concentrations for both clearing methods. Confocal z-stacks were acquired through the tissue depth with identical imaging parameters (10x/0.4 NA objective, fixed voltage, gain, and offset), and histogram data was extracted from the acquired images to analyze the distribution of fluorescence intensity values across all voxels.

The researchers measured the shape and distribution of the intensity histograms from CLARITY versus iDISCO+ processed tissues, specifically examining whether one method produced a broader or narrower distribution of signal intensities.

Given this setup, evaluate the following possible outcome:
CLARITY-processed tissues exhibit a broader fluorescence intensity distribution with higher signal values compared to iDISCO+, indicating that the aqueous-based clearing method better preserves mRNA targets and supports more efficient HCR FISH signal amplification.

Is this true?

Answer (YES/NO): NO